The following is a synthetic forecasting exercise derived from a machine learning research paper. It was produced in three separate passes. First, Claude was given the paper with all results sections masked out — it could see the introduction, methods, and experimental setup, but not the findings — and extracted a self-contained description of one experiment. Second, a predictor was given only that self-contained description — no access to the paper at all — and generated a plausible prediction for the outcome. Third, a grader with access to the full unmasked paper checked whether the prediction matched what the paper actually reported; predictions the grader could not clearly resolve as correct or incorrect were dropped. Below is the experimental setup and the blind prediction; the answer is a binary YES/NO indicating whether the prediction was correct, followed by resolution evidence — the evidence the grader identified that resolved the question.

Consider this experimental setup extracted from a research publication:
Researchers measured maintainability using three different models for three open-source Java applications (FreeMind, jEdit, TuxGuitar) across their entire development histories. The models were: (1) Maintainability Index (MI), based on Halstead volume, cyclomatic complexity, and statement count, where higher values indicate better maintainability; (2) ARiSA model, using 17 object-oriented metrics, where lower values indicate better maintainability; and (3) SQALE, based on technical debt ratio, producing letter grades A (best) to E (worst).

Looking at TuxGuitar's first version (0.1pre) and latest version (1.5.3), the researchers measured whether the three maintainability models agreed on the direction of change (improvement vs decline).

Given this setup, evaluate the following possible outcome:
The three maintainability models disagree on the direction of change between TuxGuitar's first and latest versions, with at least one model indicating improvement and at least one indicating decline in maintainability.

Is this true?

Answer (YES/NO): YES